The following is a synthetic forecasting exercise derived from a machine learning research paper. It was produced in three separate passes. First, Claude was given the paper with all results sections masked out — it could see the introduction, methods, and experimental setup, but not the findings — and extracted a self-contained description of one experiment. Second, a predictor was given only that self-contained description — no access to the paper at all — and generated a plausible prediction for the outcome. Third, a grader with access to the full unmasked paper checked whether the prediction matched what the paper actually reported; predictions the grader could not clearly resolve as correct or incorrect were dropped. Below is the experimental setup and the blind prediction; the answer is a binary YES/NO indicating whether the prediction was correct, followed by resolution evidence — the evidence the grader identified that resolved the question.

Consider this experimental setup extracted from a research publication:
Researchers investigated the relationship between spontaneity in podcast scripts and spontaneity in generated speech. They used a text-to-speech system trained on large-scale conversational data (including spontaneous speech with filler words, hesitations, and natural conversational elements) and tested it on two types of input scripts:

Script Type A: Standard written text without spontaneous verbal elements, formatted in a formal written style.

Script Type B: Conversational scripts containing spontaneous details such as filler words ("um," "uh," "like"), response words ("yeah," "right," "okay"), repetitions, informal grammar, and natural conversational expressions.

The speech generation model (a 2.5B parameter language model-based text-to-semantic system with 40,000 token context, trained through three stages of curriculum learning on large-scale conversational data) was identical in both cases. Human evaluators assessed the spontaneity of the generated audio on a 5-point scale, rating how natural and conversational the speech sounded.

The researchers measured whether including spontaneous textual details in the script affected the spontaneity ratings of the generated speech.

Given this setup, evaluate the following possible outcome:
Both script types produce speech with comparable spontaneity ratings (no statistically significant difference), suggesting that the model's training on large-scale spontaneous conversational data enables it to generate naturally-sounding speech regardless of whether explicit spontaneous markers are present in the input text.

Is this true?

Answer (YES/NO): NO